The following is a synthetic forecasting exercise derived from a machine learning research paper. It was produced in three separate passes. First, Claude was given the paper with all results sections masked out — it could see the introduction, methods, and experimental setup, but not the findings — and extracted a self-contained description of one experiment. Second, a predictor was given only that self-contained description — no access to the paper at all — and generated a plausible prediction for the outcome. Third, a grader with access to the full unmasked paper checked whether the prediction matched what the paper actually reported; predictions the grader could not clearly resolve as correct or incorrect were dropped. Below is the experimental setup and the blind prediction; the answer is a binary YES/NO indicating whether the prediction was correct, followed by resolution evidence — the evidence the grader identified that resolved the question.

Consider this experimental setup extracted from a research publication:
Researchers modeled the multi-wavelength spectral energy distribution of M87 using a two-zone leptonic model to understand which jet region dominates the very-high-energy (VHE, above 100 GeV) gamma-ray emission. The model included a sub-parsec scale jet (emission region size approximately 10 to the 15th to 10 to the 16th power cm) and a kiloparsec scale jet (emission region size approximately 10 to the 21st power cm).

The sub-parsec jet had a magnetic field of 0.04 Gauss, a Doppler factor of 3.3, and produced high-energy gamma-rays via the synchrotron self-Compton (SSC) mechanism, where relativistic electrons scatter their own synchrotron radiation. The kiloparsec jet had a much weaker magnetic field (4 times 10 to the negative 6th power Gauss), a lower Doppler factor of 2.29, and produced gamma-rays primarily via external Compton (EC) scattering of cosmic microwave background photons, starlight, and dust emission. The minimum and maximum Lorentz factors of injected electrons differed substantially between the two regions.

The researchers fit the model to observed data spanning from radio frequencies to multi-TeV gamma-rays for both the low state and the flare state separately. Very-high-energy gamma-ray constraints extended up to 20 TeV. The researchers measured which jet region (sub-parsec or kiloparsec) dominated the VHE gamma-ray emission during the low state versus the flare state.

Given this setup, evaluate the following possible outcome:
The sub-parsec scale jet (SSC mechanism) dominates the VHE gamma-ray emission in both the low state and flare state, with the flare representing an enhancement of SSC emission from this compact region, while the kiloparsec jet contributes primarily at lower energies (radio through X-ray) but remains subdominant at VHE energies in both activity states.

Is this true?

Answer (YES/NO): NO